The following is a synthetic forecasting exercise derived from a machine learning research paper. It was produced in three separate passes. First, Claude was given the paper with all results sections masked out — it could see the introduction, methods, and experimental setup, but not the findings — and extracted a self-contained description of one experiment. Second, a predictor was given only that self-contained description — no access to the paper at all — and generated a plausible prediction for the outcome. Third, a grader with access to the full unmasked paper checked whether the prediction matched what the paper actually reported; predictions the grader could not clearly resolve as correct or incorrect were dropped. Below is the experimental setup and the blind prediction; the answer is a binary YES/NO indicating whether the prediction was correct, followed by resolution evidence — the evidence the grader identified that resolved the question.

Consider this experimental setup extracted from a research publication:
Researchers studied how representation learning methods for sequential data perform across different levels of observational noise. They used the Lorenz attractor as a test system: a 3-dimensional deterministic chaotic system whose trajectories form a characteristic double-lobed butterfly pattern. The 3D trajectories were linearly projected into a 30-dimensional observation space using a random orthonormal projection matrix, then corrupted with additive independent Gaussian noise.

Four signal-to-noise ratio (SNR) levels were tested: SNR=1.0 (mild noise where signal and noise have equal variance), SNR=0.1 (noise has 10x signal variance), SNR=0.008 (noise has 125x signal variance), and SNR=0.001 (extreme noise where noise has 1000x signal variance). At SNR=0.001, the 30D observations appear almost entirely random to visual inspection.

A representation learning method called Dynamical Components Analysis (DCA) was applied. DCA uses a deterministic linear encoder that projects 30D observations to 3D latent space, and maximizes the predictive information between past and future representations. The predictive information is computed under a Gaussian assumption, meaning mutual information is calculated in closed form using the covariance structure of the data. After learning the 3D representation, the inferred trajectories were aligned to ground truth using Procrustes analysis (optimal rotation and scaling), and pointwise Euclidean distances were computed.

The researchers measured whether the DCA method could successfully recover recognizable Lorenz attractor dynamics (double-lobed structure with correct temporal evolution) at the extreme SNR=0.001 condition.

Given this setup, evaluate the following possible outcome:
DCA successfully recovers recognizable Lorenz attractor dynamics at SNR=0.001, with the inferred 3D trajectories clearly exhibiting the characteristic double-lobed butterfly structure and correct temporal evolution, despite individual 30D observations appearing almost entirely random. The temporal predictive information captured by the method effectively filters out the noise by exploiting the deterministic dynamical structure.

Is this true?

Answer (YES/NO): NO